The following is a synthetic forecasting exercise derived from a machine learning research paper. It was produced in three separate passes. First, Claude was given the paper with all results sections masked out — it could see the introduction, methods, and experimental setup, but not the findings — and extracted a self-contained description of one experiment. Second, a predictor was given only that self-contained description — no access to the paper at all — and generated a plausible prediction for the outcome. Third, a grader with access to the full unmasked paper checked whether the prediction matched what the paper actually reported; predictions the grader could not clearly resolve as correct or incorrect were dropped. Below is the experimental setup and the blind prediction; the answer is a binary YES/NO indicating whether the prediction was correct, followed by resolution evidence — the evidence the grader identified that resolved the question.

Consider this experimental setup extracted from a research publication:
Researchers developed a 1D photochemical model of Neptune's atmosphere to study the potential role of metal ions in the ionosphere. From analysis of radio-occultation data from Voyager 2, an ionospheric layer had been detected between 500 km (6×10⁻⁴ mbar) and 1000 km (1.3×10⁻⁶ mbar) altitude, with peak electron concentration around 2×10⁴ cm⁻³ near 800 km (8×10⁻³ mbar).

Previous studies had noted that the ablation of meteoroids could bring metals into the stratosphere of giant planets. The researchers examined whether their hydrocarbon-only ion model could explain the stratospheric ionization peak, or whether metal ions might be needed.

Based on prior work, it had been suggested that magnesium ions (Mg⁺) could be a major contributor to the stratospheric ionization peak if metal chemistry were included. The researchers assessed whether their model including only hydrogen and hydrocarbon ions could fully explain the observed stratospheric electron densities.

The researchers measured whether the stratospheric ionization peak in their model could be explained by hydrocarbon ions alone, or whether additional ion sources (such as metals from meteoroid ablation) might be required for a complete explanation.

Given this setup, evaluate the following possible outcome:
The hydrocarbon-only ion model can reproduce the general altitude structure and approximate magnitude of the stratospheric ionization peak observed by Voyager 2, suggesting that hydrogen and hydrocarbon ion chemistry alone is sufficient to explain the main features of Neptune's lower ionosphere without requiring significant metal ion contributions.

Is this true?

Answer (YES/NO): NO